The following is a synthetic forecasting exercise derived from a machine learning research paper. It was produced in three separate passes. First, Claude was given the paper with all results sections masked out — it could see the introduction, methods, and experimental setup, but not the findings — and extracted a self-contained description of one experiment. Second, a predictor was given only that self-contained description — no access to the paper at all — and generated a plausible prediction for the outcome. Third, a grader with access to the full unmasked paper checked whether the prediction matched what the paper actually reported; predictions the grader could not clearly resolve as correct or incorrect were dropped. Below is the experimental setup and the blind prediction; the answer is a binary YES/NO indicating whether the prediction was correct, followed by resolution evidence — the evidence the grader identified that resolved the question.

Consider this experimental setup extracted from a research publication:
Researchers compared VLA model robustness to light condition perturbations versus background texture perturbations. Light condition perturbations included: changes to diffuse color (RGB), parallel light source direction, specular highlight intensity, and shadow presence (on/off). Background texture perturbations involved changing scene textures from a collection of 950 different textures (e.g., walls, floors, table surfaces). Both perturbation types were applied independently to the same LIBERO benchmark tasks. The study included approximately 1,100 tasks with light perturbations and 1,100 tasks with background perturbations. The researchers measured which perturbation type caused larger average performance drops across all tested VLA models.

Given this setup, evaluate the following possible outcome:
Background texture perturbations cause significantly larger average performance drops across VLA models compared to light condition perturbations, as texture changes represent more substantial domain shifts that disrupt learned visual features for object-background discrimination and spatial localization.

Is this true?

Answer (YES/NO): NO